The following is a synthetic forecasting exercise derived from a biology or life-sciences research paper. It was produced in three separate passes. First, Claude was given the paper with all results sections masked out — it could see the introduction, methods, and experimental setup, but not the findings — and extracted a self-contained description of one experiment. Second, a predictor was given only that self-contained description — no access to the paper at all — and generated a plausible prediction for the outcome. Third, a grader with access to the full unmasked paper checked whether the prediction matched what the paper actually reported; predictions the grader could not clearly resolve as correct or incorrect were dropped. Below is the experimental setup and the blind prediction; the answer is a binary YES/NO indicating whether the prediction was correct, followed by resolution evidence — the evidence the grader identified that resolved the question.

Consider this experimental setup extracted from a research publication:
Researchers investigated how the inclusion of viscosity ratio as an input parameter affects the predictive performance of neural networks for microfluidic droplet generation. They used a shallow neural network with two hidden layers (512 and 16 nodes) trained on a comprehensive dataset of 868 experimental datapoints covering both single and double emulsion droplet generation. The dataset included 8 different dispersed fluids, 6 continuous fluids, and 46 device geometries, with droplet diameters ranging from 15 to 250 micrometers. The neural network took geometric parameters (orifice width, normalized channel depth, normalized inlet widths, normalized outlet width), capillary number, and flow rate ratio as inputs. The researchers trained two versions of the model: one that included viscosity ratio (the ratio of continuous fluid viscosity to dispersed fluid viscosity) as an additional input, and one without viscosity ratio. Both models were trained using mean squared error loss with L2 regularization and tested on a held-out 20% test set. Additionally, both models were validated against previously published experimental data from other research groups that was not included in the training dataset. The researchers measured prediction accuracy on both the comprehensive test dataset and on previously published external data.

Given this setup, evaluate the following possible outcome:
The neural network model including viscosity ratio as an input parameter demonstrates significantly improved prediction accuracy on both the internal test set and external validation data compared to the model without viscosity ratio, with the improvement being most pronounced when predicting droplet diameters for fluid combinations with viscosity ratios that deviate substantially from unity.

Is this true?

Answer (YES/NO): NO